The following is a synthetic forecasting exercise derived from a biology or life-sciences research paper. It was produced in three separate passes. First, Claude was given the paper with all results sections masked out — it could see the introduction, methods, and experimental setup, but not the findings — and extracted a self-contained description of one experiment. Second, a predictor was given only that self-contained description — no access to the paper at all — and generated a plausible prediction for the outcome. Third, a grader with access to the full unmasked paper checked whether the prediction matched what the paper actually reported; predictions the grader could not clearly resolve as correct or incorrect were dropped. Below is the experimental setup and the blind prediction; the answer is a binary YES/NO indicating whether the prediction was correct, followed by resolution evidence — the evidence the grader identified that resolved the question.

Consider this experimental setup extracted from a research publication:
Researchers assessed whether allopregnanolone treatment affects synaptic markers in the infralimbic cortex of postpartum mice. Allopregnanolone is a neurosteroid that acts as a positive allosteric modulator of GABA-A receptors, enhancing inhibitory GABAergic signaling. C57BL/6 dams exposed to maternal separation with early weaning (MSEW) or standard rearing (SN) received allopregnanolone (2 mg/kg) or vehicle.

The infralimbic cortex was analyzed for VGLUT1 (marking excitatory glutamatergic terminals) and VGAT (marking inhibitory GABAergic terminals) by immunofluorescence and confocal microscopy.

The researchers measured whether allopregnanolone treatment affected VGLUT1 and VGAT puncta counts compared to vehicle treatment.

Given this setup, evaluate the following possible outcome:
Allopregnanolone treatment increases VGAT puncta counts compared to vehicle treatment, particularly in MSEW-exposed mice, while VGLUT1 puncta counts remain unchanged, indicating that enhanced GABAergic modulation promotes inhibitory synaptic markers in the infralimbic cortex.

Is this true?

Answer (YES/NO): NO